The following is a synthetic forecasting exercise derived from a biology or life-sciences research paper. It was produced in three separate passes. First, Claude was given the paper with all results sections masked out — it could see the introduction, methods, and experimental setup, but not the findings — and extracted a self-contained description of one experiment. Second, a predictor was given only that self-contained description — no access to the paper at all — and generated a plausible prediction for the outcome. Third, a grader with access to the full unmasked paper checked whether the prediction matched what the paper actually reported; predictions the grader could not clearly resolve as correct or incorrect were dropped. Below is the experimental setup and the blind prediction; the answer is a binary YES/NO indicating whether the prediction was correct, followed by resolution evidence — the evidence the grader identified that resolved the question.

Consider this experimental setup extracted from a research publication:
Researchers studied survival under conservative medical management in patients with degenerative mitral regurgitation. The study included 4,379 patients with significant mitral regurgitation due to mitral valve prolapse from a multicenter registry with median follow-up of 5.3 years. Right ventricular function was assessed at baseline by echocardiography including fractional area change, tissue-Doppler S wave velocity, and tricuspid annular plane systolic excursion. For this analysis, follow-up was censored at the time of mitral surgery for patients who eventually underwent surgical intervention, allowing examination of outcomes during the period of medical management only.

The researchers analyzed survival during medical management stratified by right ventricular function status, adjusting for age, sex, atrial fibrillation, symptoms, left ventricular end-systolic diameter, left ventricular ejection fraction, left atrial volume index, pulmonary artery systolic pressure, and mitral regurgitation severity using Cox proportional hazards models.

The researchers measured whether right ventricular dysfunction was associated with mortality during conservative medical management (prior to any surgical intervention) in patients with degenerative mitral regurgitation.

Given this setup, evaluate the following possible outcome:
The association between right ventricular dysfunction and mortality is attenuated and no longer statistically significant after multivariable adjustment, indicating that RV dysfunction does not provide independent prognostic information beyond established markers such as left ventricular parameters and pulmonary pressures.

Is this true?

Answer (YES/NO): NO